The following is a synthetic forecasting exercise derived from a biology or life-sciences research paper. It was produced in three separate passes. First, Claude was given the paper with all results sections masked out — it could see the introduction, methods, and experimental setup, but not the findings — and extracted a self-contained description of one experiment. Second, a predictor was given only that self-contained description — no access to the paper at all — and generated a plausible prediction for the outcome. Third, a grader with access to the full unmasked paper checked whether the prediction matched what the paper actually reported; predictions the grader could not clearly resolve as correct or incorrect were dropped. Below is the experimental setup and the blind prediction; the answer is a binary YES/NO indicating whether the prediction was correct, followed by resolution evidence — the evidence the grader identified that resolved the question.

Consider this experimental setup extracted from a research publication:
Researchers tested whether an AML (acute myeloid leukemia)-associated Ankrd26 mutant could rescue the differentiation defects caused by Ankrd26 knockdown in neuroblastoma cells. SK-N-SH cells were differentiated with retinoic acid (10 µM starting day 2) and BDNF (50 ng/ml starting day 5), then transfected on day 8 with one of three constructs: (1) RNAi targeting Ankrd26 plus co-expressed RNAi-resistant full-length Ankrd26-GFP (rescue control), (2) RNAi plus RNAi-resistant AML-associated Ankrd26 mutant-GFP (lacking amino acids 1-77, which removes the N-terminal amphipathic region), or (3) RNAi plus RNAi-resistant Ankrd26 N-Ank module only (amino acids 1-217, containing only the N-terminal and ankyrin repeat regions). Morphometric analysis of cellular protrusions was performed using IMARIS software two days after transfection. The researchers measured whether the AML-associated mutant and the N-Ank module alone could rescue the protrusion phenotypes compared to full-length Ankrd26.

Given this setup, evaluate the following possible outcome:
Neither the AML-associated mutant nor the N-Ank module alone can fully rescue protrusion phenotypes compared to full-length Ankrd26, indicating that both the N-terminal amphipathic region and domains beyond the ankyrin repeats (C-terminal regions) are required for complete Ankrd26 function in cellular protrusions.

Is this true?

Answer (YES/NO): YES